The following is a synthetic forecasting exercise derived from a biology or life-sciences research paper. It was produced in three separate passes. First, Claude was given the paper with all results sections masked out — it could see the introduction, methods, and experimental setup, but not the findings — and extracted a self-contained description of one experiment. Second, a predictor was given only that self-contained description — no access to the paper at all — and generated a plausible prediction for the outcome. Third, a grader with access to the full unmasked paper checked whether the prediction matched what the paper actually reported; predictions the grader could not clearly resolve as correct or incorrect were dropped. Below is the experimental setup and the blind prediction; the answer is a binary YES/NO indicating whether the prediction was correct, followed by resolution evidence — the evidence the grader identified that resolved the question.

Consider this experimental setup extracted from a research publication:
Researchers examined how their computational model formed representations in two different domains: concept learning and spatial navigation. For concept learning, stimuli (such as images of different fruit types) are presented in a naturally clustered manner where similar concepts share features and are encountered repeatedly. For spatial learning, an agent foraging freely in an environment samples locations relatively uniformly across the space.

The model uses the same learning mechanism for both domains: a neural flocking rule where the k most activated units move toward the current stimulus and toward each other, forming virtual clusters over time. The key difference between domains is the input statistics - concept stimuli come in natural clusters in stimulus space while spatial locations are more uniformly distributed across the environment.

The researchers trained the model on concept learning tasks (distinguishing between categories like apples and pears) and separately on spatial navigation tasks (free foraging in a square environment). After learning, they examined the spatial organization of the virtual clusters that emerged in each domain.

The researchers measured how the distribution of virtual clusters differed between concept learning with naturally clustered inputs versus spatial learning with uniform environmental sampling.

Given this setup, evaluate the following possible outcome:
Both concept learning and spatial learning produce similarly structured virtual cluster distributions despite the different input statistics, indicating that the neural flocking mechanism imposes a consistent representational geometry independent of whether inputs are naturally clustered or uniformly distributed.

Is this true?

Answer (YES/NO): NO